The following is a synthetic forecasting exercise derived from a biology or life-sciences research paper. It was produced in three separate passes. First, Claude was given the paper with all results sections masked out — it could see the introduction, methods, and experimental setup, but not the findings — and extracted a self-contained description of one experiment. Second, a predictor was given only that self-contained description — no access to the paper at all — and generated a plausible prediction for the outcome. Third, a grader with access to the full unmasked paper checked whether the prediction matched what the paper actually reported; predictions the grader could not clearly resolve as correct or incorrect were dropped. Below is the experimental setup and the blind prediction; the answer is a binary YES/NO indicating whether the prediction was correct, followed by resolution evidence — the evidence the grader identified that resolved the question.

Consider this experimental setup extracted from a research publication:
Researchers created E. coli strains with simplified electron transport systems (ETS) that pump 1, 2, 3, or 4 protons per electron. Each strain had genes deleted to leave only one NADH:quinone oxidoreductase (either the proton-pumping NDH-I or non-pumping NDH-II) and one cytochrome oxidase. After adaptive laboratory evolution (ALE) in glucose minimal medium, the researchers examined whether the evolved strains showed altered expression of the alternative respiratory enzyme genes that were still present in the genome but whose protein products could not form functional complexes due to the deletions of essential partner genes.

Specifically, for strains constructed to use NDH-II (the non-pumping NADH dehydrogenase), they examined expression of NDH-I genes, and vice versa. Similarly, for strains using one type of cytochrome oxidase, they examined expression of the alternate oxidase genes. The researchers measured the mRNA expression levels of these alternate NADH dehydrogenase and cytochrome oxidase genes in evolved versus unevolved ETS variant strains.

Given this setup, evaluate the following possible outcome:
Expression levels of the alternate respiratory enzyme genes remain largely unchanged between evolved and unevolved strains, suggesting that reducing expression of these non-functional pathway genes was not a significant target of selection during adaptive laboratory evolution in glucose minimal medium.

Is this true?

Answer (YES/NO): NO